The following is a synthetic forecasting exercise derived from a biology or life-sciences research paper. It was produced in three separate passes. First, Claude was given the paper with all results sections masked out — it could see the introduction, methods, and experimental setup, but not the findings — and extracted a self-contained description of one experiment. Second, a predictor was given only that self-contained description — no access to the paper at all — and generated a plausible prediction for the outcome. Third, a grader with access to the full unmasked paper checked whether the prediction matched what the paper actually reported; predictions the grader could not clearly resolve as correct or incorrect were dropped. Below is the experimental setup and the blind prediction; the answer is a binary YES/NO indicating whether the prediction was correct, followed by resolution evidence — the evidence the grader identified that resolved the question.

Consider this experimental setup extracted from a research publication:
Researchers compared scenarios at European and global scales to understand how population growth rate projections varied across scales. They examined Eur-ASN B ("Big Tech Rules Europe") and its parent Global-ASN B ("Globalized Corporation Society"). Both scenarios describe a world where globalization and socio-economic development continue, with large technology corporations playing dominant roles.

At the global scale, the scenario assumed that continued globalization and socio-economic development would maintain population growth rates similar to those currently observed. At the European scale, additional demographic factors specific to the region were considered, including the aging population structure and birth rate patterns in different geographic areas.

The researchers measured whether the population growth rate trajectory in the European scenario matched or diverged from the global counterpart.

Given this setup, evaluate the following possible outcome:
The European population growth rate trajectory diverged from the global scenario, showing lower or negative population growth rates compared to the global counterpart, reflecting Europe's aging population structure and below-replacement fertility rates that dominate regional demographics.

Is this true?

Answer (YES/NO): YES